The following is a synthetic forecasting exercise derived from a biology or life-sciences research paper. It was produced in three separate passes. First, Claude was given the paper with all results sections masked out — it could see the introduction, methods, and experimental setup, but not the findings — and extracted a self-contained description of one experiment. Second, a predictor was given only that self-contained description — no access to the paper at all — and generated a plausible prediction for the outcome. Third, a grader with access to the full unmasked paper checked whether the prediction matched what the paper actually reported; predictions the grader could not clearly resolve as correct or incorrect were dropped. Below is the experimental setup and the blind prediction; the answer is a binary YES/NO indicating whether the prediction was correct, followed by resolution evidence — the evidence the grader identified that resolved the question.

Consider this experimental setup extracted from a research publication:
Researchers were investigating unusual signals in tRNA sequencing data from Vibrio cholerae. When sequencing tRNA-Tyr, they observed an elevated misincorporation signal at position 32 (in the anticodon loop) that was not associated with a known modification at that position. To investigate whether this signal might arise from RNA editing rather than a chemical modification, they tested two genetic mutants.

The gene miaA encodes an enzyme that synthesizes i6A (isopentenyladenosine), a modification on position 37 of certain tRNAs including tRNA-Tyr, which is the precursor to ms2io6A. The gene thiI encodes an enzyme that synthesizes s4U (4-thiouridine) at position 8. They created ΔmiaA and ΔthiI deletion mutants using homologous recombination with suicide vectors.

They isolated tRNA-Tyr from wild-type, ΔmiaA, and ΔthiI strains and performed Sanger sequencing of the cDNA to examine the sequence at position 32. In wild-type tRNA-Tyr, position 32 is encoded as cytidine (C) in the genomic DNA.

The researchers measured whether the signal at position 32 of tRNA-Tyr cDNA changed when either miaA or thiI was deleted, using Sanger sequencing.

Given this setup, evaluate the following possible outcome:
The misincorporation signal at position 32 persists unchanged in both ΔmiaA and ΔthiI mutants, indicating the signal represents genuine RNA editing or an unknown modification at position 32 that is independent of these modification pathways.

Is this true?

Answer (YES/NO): NO